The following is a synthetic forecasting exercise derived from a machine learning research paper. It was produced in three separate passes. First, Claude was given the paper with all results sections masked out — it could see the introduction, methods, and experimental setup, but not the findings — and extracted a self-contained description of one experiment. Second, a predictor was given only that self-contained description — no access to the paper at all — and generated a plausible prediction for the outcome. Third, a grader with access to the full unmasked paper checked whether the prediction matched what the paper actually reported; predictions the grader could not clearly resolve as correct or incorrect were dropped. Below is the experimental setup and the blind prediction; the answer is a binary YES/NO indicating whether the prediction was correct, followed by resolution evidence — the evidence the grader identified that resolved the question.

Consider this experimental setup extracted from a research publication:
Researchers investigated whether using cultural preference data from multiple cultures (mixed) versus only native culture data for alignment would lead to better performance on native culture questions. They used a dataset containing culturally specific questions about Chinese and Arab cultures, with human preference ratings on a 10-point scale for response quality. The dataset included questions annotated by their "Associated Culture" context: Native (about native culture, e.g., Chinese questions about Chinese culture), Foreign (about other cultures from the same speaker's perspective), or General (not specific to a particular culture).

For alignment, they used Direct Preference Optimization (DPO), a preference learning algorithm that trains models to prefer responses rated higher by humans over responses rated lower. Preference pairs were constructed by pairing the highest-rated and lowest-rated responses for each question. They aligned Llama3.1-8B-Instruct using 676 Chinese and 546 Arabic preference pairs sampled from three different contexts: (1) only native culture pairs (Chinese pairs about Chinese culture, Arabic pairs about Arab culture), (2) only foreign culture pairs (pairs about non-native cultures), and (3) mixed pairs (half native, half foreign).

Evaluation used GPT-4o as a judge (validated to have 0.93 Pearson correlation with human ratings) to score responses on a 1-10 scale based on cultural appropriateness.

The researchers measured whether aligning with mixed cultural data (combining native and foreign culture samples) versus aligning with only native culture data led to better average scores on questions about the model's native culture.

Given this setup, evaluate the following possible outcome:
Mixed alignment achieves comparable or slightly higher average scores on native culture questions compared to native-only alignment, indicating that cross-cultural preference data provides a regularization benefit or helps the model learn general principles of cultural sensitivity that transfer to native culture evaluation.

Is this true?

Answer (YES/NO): YES